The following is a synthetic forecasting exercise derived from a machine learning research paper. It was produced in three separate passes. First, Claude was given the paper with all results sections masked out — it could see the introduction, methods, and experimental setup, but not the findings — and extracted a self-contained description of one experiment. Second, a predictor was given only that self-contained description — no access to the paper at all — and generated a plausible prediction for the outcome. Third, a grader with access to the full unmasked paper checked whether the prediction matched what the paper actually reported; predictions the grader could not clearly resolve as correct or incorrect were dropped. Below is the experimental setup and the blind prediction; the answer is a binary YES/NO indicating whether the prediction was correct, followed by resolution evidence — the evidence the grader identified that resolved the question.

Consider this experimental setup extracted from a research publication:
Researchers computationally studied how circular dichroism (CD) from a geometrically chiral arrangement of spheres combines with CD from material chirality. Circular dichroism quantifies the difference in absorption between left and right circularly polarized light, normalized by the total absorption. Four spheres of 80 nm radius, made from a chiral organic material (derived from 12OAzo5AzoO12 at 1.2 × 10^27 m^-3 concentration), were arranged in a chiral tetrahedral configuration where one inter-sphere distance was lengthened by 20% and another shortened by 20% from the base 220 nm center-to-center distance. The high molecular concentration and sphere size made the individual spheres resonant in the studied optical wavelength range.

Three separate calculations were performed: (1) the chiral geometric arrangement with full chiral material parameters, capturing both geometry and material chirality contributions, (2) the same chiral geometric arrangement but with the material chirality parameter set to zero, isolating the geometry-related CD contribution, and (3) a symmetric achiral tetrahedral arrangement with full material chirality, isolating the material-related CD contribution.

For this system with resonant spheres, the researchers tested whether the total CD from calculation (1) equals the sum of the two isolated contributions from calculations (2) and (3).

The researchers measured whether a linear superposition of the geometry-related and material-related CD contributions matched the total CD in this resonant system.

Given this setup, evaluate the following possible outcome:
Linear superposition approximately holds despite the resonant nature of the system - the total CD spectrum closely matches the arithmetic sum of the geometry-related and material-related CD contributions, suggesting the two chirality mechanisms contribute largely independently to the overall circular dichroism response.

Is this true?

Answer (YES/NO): YES